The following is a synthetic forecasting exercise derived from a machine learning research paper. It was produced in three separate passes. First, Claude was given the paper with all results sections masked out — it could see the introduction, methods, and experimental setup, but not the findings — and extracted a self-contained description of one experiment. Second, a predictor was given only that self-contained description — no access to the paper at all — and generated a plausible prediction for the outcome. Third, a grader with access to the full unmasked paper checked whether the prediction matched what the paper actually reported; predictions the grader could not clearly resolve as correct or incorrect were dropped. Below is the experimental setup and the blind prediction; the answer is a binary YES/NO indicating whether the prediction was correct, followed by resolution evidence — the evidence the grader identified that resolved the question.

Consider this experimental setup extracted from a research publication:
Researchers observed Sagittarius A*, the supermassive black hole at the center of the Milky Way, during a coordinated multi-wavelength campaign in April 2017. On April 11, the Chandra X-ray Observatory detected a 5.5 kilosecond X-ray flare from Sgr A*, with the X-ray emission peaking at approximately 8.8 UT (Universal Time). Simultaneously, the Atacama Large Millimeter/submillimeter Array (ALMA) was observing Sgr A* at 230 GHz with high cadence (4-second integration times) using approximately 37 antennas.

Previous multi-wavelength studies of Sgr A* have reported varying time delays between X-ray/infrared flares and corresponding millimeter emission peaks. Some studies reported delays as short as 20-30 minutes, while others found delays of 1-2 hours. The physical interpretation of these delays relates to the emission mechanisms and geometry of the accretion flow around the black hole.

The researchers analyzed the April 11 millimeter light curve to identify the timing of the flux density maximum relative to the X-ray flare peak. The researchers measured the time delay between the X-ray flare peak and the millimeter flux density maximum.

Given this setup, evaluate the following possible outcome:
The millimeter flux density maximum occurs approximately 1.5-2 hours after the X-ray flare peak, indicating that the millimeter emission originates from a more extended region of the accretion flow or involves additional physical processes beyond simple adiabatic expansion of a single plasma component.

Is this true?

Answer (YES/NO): NO